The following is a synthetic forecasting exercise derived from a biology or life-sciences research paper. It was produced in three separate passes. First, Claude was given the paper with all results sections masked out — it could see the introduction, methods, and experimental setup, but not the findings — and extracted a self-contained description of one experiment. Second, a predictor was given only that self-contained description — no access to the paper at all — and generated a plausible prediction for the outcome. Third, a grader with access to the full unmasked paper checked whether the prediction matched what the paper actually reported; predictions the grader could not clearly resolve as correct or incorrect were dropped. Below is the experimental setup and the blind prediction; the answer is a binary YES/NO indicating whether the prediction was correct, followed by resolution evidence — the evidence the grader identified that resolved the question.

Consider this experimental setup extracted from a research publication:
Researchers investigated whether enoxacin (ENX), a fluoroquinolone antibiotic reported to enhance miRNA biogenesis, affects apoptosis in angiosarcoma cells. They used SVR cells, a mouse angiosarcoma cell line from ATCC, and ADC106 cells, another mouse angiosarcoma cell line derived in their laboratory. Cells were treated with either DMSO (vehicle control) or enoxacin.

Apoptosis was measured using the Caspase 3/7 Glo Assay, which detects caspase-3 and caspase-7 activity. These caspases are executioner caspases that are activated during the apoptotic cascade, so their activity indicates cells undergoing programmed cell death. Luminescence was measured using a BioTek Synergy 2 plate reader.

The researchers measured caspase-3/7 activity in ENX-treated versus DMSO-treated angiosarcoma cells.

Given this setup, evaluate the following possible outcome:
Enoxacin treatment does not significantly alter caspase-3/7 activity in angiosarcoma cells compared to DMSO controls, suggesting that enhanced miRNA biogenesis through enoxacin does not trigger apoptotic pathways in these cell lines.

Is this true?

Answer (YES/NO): NO